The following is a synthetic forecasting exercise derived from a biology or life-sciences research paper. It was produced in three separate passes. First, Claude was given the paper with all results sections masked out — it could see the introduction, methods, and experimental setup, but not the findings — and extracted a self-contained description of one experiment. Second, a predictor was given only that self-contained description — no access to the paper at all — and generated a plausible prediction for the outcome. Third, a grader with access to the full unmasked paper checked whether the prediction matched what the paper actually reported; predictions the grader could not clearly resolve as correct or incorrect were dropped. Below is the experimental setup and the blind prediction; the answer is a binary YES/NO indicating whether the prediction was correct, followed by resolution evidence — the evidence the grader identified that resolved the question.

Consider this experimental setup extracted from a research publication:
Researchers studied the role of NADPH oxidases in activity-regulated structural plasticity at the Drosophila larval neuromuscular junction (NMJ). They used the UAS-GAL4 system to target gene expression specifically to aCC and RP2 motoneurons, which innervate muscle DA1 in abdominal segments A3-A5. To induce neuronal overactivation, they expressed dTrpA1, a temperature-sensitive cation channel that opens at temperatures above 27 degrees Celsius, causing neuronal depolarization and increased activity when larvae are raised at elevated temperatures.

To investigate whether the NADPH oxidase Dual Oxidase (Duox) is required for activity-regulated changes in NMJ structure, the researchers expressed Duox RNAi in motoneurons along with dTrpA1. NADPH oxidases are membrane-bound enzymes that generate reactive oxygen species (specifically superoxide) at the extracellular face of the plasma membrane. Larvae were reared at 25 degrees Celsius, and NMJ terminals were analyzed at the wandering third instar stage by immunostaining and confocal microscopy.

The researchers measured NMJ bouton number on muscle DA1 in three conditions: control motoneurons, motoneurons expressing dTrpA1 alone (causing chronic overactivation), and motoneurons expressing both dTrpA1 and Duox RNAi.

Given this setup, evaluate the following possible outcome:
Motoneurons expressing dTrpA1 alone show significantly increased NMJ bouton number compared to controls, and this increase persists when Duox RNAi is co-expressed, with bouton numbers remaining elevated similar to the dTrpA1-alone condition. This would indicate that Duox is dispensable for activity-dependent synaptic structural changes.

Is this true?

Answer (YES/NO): NO